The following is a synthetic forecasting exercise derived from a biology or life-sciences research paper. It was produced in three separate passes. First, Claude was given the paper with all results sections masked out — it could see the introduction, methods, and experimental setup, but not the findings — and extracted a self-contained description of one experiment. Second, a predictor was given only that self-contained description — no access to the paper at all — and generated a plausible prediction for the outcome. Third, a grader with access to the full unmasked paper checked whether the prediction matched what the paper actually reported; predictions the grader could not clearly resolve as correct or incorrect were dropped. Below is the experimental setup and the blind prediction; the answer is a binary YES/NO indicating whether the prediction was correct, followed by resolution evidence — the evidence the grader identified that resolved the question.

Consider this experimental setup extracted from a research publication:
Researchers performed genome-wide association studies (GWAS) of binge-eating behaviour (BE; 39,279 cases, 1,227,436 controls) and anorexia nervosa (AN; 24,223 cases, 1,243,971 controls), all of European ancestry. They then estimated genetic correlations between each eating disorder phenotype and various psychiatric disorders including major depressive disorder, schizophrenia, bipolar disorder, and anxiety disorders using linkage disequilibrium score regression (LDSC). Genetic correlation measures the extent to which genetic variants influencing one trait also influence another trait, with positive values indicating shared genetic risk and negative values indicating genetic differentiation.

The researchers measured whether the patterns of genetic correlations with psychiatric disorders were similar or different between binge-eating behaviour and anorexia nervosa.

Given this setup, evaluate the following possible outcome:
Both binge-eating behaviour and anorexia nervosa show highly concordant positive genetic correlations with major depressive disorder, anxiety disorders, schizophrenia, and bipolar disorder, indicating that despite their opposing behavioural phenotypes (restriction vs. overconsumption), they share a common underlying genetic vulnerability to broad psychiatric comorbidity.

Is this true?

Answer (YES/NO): YES